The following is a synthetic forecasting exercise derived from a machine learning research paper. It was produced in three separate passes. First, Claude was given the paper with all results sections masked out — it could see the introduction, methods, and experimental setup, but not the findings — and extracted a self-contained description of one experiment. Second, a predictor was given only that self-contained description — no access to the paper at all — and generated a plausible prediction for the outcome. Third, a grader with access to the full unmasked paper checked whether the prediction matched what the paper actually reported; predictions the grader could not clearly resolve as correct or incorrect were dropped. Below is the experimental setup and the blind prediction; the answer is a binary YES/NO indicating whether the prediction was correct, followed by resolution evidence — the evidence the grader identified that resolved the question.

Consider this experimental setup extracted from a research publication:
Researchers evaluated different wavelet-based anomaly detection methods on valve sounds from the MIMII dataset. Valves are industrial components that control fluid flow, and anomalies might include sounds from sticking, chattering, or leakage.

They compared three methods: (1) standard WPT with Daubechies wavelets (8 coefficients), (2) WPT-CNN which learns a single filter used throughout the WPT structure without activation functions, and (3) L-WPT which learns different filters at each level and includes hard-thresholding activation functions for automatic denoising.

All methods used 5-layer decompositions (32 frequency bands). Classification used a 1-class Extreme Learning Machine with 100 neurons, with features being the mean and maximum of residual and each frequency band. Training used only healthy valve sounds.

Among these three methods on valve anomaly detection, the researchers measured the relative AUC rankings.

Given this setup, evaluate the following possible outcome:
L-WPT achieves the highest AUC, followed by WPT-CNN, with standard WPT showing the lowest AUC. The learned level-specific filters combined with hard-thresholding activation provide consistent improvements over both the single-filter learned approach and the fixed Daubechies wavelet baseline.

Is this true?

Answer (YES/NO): NO